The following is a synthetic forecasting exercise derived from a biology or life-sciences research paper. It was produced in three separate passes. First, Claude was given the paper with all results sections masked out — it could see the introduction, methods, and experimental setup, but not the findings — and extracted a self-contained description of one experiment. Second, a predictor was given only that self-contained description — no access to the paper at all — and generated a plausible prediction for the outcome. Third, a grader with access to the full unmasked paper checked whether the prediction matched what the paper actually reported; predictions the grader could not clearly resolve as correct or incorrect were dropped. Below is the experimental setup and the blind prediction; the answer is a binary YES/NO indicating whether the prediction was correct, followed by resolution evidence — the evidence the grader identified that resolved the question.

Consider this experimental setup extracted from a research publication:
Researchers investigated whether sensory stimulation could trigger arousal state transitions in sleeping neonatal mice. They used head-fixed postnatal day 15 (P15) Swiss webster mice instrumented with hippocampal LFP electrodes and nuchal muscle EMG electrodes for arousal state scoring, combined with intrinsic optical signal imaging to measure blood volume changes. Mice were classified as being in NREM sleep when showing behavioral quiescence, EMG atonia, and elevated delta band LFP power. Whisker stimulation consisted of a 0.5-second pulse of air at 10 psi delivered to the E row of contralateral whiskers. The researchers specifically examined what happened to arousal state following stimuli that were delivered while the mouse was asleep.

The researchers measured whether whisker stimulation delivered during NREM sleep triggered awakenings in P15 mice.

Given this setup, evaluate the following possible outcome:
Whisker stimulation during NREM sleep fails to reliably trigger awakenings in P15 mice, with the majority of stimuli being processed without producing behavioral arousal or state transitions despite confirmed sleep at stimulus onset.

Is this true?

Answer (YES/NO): NO